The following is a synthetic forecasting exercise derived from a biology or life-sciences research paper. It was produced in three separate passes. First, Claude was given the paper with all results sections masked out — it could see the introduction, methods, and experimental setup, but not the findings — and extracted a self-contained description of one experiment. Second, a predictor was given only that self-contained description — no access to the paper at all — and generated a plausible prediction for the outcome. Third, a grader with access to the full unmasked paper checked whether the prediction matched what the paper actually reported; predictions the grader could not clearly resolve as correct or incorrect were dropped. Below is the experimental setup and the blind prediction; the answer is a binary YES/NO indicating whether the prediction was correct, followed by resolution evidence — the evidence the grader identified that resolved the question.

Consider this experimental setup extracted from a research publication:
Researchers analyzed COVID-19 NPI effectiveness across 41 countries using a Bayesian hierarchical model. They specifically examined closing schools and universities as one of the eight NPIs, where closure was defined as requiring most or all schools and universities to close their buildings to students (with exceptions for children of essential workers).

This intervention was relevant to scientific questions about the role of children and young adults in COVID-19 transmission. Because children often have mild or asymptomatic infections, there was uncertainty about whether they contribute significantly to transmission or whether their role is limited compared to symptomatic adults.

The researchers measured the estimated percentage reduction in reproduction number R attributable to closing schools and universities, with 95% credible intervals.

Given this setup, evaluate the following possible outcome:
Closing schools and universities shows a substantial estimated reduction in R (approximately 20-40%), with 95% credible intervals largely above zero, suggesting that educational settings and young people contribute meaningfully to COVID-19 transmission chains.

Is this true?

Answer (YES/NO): YES